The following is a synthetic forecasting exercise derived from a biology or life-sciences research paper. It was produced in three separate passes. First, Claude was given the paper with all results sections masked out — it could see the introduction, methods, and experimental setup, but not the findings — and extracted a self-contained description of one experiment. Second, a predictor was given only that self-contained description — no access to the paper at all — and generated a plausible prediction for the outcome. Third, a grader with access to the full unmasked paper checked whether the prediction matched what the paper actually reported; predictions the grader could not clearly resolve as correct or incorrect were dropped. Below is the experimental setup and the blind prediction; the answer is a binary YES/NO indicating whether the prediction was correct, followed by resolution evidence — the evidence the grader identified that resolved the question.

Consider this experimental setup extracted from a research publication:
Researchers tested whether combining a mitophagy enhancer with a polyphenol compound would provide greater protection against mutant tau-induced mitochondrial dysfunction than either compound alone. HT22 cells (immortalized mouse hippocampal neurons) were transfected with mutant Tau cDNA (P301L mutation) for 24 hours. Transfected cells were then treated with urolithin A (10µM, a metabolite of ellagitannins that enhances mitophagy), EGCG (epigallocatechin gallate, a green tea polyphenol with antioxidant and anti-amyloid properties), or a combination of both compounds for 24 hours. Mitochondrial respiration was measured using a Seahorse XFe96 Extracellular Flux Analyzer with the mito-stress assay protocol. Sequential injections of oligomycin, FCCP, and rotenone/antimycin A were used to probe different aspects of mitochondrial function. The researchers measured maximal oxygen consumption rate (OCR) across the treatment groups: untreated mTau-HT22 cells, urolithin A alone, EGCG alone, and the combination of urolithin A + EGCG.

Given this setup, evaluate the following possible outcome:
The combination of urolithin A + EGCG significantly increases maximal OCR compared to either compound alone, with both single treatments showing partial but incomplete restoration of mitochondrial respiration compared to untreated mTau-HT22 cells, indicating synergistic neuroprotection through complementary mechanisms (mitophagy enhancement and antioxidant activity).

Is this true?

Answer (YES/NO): NO